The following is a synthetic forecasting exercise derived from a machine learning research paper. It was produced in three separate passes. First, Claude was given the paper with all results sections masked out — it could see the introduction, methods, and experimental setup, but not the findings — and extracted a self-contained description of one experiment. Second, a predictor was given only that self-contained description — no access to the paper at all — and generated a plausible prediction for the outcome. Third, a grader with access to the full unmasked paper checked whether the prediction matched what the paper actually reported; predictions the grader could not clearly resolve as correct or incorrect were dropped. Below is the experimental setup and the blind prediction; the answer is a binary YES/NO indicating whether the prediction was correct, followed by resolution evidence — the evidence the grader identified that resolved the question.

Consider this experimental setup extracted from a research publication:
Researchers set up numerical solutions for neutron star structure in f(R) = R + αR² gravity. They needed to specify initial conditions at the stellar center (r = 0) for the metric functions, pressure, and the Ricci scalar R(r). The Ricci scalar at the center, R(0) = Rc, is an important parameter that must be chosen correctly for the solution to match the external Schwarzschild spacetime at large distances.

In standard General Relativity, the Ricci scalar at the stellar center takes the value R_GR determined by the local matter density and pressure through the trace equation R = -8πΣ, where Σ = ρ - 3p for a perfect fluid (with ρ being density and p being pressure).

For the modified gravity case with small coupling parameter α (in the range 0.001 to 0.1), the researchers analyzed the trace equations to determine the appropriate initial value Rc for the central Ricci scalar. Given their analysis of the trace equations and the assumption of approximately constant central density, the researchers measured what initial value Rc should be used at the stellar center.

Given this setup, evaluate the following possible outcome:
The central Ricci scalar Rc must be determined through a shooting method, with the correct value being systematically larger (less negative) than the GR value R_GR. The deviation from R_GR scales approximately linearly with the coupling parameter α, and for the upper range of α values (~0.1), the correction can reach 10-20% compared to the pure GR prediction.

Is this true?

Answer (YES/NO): NO